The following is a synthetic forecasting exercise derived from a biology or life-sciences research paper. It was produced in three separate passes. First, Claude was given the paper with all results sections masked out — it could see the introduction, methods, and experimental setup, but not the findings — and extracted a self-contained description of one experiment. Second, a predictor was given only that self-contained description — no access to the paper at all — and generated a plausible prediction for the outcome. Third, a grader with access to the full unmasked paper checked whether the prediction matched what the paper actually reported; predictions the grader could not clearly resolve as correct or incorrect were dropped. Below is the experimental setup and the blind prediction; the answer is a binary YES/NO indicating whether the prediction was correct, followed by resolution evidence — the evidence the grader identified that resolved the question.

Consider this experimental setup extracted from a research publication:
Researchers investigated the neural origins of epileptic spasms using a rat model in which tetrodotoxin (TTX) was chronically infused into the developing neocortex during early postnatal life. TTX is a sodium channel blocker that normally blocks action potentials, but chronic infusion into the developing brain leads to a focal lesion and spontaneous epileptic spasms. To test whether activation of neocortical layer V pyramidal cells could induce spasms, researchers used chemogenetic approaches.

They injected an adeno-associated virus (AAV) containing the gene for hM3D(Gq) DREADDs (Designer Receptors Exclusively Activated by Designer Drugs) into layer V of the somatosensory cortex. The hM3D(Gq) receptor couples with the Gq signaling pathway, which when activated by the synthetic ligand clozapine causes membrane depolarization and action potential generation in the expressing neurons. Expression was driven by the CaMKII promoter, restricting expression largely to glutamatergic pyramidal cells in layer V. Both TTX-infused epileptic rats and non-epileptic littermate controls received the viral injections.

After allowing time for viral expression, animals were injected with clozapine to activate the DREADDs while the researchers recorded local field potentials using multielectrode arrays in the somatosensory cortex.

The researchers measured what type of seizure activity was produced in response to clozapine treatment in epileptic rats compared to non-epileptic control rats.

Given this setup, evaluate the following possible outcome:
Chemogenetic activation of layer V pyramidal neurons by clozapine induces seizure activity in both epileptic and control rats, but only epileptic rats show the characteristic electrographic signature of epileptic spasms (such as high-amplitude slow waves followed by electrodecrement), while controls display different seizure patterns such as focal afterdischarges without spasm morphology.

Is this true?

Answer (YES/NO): YES